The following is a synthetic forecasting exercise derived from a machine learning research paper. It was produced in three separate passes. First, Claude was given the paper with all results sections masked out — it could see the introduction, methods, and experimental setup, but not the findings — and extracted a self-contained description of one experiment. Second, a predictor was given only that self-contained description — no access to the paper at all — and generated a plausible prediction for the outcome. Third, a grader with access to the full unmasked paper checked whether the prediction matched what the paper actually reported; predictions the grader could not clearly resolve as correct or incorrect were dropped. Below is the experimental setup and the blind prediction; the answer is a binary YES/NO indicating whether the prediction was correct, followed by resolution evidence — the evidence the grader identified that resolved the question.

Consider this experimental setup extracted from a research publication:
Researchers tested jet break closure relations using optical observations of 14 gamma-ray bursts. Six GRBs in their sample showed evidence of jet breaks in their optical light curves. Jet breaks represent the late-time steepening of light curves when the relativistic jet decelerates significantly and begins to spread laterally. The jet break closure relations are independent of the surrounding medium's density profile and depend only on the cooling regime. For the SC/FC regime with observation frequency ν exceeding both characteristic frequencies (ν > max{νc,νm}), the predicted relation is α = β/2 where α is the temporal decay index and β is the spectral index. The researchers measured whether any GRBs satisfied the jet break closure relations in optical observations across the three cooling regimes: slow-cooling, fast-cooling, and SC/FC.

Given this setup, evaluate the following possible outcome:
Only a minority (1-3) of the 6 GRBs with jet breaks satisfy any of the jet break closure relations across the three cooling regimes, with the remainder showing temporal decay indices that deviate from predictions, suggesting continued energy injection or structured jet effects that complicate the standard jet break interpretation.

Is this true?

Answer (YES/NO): NO